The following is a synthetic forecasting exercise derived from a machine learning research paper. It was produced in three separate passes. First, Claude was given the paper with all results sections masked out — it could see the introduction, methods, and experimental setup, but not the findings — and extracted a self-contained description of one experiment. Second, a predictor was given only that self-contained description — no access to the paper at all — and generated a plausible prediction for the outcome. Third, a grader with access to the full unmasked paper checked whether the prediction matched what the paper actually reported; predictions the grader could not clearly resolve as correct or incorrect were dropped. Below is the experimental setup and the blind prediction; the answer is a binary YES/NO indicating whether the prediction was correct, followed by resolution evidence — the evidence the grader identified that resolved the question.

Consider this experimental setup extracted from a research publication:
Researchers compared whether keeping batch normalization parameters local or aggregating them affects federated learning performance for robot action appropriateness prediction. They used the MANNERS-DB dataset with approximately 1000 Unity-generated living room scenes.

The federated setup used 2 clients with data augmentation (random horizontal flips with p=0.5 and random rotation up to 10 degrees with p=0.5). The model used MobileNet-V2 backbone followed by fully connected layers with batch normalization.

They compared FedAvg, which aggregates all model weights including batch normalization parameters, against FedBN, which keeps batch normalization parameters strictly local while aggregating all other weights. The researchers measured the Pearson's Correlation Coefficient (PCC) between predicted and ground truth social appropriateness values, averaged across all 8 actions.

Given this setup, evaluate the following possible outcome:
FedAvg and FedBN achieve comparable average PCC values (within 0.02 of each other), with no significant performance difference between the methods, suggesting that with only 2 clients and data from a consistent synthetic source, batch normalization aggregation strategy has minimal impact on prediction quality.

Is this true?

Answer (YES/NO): YES